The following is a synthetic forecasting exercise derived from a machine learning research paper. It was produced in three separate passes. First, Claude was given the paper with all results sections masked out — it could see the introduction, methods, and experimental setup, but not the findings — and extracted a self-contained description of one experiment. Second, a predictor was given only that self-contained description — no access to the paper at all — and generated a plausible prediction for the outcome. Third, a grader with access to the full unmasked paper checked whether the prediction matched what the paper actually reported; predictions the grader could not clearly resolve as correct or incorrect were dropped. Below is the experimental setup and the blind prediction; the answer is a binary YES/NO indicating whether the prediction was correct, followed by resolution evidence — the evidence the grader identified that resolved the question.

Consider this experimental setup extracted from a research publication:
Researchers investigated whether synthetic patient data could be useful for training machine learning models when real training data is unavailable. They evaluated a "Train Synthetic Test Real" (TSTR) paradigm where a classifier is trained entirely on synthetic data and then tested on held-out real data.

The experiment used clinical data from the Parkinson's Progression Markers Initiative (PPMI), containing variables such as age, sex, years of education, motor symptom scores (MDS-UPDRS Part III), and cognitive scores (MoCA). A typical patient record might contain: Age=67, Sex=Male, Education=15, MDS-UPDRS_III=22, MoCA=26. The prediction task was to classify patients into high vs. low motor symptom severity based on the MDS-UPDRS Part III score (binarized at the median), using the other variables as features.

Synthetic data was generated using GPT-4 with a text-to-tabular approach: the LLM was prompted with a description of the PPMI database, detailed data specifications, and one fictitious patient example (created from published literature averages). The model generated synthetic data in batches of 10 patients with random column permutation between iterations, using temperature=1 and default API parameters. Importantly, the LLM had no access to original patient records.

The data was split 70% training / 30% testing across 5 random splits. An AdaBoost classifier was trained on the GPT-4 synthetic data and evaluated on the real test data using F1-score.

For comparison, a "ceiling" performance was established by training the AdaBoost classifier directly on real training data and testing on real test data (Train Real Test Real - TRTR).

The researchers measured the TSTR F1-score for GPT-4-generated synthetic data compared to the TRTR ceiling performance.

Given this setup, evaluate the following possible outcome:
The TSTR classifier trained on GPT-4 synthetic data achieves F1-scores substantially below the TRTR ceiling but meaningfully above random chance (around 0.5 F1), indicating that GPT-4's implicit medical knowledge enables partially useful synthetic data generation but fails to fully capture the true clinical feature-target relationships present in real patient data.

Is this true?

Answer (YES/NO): NO